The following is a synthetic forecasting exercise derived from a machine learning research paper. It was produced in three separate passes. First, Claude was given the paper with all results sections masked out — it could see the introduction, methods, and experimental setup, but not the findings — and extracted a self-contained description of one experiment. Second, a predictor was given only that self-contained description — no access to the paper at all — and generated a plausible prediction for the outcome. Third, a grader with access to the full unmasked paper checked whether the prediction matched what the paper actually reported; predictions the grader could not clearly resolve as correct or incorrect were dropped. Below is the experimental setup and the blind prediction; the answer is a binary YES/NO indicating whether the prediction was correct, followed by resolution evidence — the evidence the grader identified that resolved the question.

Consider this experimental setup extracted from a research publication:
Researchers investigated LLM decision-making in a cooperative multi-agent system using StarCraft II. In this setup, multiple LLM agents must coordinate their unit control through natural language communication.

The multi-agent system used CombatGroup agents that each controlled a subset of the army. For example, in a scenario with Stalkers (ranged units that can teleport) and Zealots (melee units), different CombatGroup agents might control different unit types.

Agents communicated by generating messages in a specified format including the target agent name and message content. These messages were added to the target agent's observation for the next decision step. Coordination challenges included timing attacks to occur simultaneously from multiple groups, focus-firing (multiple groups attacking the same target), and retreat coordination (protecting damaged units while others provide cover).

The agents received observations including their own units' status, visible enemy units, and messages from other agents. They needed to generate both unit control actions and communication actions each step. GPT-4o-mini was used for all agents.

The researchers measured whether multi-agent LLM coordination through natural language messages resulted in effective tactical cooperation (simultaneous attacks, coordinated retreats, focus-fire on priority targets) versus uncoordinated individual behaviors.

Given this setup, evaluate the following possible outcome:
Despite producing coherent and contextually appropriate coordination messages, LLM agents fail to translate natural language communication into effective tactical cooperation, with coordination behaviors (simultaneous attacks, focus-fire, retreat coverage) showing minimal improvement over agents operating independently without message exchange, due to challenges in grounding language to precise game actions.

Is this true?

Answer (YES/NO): NO